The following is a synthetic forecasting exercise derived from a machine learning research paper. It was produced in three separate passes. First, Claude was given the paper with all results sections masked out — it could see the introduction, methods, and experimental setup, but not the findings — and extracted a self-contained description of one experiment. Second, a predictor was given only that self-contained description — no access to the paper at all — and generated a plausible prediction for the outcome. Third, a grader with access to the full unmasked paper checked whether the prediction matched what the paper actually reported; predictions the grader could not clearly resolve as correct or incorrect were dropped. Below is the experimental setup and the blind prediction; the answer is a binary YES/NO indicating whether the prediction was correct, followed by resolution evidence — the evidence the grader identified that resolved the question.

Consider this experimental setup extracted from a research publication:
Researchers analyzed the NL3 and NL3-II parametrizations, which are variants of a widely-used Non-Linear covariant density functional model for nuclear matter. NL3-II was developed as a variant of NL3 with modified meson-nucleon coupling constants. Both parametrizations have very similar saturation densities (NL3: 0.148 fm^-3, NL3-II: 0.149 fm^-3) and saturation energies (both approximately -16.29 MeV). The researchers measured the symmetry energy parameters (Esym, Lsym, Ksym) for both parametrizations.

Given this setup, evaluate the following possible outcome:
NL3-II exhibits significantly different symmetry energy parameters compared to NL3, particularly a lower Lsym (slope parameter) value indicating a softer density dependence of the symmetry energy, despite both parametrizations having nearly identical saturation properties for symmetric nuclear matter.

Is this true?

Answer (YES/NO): NO